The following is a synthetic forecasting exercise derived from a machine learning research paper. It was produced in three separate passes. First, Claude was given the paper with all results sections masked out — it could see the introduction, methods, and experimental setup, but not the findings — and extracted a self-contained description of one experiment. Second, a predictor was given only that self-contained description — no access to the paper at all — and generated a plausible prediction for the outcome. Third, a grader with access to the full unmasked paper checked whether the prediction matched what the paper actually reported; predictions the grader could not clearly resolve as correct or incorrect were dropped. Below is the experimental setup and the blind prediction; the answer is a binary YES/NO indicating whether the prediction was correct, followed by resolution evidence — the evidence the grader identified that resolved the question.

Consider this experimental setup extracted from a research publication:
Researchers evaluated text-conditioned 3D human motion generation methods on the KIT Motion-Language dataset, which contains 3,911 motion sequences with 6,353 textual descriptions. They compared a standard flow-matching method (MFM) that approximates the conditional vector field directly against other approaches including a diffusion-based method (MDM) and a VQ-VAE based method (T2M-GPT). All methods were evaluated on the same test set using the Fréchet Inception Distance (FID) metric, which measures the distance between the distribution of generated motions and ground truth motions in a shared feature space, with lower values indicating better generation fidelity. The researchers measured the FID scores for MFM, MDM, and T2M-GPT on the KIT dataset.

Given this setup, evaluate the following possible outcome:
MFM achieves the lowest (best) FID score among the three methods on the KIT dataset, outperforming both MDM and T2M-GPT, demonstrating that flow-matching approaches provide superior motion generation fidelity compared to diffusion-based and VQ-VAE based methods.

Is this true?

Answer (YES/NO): YES